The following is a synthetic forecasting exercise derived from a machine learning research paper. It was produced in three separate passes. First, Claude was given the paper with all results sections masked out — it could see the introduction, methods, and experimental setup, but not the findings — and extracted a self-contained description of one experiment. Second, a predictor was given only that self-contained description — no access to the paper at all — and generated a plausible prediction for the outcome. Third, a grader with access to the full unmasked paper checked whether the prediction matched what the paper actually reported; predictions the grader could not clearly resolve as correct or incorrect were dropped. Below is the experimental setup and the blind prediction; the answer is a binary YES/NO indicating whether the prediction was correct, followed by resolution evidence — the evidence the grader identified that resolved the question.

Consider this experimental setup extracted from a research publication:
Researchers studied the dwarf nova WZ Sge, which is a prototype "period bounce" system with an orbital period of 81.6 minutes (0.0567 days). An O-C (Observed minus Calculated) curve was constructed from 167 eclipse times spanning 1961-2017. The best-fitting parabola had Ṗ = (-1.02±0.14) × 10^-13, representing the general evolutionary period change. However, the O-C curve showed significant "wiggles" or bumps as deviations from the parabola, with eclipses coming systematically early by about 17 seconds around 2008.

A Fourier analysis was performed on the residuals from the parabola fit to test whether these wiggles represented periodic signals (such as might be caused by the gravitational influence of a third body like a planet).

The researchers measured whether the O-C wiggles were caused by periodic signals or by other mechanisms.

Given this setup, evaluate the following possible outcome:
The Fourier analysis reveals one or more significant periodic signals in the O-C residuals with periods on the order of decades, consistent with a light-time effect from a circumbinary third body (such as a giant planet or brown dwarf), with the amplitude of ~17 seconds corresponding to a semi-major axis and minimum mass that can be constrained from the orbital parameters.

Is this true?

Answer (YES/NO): NO